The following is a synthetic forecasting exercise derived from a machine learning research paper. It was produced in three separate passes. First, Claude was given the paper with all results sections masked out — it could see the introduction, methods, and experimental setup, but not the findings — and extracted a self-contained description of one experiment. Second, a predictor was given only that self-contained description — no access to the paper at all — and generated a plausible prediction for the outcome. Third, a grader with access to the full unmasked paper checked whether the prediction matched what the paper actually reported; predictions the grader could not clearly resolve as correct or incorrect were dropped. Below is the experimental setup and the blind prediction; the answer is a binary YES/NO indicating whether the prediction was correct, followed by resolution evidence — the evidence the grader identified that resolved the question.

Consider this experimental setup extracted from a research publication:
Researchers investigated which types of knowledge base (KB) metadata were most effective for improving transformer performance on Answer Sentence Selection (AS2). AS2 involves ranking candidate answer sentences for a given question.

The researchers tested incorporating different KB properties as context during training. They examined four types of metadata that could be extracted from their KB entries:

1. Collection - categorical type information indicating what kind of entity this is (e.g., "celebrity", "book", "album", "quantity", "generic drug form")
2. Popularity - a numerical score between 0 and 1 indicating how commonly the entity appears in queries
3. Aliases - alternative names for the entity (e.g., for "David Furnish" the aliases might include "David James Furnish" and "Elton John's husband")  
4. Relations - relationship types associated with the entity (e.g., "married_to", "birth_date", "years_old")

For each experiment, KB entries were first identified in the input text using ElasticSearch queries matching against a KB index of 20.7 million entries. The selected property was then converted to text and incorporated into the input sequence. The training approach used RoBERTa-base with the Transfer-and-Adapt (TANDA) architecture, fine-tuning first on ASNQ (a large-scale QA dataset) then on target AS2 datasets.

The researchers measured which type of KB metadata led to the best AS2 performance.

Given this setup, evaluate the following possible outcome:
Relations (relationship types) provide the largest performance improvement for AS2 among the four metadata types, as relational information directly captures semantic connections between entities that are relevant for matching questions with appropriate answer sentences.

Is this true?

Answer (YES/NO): NO